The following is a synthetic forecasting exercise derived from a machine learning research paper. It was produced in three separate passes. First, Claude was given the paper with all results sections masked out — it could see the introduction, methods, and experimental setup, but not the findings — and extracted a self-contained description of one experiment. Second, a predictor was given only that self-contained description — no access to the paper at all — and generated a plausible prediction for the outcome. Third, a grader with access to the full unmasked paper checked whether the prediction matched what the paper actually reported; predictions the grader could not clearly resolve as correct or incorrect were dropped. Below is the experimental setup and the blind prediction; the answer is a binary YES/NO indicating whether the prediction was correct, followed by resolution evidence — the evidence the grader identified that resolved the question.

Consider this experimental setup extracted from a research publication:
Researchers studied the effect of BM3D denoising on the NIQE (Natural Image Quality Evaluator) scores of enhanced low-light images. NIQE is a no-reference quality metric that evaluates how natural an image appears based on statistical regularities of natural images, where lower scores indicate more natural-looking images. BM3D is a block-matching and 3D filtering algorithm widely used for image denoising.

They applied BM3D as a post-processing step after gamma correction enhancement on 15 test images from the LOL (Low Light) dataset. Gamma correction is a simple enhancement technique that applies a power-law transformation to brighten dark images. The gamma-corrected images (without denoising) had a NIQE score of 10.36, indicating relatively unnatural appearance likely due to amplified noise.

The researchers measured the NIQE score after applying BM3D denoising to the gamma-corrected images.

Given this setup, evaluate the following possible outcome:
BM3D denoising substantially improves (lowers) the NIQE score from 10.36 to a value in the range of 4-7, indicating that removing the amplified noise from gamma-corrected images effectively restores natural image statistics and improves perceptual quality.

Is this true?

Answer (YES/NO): YES